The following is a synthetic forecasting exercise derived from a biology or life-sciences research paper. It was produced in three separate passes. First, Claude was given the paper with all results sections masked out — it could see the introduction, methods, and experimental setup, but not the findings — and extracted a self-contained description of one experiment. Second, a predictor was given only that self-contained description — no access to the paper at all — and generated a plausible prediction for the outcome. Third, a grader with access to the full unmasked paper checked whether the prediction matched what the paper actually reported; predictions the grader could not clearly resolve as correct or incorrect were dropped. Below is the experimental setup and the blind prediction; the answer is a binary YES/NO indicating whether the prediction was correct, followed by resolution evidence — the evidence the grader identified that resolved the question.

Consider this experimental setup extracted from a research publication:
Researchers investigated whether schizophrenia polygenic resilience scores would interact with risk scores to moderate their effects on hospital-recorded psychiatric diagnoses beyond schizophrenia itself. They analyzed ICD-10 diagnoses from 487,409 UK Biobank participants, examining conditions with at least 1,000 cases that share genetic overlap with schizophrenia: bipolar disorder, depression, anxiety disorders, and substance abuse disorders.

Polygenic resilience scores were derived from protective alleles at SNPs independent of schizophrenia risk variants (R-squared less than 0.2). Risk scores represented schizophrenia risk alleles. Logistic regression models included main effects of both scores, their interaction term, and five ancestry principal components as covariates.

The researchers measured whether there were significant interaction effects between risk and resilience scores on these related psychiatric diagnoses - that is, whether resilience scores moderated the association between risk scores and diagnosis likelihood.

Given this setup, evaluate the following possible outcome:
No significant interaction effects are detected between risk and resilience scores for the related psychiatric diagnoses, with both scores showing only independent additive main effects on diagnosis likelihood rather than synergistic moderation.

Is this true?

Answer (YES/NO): NO